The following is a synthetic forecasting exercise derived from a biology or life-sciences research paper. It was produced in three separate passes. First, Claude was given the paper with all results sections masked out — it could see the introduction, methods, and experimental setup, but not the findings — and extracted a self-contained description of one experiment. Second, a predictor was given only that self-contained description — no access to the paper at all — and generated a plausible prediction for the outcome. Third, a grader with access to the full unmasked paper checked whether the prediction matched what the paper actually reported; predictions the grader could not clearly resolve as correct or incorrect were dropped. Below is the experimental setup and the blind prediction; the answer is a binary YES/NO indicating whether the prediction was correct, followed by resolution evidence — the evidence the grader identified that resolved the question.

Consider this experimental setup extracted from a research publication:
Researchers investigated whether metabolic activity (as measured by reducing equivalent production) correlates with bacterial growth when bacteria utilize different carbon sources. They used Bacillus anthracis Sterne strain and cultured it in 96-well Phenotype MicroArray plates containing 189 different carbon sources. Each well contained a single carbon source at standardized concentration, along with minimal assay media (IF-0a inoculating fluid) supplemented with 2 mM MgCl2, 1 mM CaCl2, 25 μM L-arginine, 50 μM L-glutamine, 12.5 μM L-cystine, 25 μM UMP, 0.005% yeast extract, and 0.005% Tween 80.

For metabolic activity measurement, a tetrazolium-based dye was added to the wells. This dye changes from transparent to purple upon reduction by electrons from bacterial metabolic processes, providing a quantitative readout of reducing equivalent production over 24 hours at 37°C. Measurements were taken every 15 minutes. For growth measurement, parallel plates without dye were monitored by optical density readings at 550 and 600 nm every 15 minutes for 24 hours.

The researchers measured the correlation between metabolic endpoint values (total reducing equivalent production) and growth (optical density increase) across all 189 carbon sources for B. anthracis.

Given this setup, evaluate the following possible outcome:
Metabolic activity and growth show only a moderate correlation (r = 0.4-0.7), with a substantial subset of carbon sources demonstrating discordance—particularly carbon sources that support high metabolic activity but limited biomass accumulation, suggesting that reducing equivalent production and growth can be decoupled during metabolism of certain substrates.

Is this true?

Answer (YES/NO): YES